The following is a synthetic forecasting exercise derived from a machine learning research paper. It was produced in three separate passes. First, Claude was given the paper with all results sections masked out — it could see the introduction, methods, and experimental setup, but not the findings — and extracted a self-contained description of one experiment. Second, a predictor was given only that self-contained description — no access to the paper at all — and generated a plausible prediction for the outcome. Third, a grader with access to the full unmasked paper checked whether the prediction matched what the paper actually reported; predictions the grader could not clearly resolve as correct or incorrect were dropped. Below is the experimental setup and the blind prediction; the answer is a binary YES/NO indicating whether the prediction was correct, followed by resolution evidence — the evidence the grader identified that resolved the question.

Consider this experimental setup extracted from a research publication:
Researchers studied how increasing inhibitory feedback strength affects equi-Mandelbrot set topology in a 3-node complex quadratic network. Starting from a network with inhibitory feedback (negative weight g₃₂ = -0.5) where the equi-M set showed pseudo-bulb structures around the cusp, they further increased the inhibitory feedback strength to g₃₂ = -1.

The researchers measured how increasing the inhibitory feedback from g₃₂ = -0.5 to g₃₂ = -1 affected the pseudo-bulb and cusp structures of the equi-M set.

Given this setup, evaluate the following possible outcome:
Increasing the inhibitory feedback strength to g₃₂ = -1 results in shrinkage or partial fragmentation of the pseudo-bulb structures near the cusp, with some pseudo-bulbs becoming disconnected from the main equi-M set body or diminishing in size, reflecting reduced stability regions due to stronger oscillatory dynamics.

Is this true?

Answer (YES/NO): NO